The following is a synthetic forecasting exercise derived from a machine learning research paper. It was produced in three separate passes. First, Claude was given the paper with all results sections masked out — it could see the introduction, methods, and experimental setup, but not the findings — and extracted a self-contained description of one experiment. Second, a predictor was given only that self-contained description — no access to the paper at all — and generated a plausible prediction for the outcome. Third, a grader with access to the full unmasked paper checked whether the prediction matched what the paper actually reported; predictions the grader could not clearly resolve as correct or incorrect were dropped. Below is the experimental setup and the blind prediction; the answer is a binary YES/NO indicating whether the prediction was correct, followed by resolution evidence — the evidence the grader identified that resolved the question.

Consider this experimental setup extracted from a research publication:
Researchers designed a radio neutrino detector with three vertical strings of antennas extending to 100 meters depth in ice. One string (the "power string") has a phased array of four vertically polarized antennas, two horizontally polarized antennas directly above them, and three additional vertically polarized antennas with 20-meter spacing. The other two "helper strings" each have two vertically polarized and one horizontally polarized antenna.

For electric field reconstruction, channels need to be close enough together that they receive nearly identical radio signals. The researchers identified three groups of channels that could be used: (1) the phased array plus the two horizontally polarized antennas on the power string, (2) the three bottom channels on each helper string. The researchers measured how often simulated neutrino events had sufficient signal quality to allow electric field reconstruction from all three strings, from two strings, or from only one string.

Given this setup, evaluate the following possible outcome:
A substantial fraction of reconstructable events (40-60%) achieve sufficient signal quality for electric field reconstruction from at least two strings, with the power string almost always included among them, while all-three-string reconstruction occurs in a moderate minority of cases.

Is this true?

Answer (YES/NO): NO